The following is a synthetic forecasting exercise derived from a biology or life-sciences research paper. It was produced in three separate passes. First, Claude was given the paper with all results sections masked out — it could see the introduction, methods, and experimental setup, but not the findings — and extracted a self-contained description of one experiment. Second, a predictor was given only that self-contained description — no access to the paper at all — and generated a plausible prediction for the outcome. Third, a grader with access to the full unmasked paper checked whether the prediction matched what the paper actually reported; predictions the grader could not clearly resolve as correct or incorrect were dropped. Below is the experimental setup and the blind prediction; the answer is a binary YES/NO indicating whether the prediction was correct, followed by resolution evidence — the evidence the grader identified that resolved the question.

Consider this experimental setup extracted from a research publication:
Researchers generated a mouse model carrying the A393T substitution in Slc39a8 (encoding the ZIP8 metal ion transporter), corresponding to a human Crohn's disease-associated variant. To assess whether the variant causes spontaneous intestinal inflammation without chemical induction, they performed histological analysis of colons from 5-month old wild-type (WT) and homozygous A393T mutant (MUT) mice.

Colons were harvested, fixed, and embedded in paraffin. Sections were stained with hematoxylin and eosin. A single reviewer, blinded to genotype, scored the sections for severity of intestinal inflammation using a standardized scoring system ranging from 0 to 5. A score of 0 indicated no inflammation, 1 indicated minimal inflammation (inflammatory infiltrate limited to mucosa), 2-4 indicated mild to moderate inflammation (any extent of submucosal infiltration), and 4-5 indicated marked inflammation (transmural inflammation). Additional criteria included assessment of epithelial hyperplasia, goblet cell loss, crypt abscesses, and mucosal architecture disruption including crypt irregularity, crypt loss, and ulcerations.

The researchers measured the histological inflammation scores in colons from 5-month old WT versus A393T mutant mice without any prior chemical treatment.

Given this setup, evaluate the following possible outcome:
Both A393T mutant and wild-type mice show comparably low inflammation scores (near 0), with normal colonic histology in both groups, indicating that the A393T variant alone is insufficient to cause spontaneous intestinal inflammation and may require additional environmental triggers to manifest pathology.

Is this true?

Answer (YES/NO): YES